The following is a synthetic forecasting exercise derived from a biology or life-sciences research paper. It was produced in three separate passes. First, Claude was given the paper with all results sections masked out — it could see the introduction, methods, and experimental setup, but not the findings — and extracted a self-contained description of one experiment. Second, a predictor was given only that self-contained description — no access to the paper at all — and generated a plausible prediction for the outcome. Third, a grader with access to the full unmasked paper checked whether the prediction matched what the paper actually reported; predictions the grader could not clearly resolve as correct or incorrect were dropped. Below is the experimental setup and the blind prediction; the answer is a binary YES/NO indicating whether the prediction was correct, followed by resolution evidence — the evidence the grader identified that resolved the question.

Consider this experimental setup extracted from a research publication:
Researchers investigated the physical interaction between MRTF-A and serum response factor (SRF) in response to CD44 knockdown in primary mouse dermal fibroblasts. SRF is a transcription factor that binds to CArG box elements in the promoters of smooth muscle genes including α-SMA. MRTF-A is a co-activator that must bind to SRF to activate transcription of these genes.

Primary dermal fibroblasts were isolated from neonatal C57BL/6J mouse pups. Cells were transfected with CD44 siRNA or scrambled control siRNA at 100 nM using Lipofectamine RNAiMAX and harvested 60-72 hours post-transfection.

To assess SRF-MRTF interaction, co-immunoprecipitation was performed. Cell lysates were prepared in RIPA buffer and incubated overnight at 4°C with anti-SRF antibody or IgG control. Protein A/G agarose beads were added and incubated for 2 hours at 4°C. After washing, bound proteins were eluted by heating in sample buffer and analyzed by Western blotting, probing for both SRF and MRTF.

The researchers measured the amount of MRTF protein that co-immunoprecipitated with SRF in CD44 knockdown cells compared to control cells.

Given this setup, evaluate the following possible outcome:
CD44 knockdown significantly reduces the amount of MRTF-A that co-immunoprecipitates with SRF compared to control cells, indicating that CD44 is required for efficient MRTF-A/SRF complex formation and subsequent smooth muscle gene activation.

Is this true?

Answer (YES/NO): NO